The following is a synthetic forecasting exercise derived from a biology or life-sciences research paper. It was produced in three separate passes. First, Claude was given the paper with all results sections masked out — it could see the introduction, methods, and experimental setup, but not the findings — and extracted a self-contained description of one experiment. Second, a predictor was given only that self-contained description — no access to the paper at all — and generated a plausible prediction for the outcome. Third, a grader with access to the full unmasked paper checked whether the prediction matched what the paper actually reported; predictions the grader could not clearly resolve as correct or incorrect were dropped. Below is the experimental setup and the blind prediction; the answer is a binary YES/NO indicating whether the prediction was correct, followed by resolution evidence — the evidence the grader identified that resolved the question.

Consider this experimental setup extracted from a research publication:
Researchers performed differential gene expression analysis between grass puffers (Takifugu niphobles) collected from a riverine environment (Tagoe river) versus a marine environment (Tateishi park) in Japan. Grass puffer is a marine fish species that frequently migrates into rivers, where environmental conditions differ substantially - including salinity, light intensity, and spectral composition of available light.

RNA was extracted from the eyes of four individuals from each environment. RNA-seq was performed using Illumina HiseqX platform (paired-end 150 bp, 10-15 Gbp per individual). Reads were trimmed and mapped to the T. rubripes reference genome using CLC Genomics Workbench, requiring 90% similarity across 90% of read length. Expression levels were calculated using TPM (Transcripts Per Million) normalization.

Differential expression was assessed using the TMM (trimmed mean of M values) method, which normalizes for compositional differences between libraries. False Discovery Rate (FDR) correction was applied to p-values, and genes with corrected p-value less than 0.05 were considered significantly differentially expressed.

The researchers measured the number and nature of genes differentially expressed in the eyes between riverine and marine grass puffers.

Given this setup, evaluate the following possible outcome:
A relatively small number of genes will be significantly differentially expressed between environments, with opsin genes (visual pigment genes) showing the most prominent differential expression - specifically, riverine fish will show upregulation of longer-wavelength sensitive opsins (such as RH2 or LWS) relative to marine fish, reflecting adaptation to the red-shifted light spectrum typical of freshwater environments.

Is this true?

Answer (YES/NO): NO